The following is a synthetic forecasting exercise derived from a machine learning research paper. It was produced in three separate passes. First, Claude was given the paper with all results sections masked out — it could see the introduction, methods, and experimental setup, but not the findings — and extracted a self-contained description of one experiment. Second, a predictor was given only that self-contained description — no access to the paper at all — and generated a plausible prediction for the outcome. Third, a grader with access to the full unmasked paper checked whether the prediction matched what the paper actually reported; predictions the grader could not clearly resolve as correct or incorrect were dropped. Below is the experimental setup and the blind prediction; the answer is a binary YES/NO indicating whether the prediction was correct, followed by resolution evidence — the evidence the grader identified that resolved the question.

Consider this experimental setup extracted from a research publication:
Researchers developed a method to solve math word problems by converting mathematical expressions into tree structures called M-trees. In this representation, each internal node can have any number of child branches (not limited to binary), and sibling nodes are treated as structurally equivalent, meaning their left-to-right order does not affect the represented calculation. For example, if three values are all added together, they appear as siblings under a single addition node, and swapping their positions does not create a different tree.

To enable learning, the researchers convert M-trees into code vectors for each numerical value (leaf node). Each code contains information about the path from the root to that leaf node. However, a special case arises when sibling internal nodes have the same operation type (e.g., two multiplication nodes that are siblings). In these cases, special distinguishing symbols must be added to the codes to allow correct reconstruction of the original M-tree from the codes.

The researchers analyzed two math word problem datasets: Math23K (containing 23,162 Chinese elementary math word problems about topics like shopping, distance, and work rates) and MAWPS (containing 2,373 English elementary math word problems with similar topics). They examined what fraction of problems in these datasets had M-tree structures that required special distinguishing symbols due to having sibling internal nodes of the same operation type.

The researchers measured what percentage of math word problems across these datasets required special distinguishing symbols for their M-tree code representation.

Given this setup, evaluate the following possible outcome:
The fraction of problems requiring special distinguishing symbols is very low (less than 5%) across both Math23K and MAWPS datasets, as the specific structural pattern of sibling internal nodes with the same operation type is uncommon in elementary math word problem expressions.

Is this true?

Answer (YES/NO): NO